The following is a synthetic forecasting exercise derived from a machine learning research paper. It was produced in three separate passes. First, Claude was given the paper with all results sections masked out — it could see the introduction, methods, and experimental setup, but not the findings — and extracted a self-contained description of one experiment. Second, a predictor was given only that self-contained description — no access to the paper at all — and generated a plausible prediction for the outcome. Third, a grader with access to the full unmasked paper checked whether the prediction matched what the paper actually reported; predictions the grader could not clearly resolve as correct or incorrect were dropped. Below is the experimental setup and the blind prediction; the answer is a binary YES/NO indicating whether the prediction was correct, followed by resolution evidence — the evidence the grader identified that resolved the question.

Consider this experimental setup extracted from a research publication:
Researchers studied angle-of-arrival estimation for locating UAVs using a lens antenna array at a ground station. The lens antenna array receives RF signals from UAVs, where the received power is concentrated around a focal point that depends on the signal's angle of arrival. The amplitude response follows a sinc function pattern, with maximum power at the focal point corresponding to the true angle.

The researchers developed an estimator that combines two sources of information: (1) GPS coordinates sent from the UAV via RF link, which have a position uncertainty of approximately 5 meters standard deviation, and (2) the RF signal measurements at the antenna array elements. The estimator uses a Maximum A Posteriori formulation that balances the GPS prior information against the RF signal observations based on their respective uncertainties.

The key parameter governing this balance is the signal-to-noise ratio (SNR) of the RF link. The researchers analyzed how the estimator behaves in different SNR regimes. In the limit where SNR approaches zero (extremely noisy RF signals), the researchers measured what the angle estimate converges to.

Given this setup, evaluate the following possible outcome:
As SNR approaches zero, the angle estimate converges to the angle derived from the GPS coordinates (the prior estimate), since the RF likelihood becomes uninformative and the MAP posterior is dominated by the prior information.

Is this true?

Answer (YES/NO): YES